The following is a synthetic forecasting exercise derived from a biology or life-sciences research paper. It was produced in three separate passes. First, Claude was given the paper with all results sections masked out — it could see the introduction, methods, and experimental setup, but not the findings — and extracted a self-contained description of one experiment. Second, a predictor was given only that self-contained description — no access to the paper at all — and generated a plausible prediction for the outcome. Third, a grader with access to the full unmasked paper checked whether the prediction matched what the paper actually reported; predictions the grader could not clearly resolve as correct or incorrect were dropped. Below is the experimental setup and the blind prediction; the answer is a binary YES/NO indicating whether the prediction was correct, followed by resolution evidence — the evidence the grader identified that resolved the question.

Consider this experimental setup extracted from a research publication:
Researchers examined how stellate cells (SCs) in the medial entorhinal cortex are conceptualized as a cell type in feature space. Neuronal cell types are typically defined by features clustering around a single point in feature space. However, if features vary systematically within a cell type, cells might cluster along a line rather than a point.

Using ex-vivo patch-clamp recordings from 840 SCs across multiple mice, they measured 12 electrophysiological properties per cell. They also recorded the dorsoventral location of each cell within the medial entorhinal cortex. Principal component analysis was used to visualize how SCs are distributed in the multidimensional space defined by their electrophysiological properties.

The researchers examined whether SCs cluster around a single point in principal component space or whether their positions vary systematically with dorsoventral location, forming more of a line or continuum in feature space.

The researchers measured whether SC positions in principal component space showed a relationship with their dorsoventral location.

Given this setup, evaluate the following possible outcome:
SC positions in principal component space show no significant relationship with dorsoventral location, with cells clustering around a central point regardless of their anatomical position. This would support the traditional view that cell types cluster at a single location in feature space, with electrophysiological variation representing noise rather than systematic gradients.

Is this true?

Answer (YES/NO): NO